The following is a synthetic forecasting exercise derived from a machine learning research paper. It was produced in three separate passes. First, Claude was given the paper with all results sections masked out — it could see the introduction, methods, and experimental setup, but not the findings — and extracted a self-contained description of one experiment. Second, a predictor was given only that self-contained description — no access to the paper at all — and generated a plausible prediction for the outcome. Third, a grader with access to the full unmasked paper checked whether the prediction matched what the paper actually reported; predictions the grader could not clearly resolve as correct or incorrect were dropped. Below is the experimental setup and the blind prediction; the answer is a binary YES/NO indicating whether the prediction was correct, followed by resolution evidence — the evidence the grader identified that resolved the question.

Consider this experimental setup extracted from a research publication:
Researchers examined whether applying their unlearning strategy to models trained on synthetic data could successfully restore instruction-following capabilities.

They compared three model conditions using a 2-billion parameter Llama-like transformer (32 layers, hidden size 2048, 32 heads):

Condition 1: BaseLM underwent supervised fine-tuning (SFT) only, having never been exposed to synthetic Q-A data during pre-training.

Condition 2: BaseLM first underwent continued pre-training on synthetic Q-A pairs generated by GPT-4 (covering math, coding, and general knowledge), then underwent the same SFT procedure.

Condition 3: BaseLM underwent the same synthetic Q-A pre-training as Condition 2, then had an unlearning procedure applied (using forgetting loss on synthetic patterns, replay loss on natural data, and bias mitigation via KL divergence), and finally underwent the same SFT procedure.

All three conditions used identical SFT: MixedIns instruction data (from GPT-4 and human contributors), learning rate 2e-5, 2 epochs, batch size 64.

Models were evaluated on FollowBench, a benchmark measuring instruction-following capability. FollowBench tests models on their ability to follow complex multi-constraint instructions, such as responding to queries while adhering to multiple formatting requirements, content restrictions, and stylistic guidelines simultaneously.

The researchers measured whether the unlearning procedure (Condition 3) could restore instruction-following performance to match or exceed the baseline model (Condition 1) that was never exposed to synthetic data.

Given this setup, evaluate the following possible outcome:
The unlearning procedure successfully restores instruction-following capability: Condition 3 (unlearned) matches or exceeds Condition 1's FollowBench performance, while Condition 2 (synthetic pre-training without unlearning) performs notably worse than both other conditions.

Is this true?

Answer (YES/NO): YES